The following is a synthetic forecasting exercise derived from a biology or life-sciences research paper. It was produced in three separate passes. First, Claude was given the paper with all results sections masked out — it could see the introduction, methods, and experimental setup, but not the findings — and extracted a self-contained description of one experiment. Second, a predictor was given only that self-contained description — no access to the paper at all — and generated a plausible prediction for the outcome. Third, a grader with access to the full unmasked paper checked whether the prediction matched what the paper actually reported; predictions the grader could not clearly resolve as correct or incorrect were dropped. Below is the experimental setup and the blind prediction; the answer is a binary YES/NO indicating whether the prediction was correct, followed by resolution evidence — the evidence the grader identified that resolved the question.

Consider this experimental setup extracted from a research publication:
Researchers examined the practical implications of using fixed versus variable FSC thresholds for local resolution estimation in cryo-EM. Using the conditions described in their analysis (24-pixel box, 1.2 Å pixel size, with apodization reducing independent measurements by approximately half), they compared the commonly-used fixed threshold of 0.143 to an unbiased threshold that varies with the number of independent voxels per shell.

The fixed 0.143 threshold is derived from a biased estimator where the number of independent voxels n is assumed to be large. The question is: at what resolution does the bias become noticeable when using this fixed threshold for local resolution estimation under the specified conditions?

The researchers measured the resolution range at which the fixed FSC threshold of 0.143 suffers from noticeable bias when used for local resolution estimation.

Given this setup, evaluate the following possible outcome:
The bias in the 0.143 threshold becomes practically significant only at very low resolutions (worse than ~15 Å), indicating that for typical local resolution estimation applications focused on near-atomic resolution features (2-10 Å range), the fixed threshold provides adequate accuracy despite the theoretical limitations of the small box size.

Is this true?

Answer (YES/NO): NO